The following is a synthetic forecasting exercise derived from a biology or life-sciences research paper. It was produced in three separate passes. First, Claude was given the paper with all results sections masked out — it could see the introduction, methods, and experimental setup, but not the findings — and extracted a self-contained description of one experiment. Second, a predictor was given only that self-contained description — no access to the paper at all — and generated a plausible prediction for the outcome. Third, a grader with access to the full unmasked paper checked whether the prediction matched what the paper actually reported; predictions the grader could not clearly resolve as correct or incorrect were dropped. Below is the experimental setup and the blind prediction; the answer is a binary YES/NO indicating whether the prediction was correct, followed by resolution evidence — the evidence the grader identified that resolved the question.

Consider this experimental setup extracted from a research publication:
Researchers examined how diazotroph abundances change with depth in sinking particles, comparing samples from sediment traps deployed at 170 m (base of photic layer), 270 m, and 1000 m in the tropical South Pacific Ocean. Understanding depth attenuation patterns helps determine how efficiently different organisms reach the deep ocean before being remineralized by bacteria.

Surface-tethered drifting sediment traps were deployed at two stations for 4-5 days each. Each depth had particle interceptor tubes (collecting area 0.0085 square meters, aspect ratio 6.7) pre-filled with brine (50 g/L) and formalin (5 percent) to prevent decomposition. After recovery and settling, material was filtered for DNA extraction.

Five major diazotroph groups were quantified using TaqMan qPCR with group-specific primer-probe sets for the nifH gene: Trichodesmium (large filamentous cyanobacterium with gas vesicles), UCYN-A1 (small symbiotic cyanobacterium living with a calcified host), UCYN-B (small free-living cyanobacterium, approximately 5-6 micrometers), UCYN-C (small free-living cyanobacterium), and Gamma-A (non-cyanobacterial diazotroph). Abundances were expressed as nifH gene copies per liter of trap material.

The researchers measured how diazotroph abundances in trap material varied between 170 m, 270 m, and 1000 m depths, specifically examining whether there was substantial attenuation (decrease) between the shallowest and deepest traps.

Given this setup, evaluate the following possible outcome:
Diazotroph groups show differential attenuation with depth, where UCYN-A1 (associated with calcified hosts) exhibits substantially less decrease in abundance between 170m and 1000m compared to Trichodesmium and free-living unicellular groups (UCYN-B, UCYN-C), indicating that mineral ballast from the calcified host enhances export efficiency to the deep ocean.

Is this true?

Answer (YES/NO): NO